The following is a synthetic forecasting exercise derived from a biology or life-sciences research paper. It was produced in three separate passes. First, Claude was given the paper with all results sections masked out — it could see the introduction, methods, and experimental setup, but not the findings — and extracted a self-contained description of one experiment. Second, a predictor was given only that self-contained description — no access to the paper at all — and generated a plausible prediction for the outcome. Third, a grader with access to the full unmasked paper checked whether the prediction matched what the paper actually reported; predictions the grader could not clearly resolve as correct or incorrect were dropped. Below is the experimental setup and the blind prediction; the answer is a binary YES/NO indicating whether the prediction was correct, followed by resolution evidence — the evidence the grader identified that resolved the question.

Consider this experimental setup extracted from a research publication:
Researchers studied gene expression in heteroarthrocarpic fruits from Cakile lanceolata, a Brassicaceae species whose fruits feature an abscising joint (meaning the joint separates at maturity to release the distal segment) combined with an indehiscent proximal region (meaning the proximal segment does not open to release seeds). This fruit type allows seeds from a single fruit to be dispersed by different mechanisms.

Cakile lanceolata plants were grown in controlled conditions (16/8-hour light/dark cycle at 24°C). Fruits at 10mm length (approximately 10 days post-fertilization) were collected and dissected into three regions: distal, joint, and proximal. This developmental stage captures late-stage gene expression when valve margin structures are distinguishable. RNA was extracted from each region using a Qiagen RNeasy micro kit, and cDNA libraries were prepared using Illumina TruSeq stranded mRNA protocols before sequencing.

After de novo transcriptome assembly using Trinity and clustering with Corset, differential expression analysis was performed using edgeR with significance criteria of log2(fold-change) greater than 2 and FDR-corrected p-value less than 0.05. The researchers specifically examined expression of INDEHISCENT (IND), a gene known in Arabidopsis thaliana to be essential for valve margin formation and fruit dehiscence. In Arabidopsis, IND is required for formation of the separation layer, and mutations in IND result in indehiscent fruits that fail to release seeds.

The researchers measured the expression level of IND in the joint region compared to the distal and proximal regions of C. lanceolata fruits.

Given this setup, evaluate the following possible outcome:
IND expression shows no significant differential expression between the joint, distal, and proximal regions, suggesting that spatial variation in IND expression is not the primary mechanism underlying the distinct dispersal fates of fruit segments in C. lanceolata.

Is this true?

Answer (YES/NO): NO